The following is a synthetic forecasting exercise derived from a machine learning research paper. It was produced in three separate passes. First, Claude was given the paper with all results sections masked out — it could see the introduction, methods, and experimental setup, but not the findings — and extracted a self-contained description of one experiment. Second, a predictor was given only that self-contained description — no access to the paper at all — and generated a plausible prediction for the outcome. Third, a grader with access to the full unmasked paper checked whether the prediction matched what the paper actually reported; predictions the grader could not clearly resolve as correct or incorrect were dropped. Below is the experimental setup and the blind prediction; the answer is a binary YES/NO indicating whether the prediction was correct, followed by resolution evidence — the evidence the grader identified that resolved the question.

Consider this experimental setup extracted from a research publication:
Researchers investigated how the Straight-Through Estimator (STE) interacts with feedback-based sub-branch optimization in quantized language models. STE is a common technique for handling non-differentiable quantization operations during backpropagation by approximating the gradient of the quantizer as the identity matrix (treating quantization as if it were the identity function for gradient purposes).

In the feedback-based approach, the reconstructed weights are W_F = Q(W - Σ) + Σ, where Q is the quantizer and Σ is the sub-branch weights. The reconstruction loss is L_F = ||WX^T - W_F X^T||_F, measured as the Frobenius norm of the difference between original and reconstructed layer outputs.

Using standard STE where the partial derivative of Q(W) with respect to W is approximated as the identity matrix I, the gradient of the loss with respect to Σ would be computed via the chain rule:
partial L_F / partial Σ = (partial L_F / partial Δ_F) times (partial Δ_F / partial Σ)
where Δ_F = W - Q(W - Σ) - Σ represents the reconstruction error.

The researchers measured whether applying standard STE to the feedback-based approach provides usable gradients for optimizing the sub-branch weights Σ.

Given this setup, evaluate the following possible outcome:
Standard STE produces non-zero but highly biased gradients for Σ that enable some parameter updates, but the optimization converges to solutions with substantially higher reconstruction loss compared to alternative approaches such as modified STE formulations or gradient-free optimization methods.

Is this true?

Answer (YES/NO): NO